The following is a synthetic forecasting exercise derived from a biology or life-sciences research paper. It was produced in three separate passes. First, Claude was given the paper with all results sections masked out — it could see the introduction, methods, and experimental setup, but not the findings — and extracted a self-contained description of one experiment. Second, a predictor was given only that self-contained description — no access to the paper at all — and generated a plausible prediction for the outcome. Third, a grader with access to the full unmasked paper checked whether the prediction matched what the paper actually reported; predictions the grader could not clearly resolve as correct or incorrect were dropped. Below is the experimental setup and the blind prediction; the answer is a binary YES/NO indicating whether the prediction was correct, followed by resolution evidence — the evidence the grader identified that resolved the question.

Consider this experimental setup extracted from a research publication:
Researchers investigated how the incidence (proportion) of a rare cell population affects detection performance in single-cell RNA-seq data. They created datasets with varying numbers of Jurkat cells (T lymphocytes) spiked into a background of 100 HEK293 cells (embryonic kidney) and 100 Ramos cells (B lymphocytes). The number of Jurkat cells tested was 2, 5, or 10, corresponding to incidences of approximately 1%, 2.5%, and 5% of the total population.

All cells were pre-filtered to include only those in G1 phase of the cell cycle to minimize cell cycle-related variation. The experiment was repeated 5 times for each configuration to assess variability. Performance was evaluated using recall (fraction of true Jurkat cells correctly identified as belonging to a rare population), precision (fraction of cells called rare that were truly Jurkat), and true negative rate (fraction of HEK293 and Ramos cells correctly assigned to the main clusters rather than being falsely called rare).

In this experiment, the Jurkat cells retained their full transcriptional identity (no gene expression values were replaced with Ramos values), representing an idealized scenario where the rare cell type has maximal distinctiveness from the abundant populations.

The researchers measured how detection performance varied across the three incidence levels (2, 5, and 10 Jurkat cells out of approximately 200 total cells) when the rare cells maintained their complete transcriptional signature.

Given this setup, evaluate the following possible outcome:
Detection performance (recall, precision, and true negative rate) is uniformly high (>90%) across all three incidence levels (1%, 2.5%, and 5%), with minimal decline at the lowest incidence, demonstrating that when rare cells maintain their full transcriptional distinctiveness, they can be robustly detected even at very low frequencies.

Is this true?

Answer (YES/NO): NO